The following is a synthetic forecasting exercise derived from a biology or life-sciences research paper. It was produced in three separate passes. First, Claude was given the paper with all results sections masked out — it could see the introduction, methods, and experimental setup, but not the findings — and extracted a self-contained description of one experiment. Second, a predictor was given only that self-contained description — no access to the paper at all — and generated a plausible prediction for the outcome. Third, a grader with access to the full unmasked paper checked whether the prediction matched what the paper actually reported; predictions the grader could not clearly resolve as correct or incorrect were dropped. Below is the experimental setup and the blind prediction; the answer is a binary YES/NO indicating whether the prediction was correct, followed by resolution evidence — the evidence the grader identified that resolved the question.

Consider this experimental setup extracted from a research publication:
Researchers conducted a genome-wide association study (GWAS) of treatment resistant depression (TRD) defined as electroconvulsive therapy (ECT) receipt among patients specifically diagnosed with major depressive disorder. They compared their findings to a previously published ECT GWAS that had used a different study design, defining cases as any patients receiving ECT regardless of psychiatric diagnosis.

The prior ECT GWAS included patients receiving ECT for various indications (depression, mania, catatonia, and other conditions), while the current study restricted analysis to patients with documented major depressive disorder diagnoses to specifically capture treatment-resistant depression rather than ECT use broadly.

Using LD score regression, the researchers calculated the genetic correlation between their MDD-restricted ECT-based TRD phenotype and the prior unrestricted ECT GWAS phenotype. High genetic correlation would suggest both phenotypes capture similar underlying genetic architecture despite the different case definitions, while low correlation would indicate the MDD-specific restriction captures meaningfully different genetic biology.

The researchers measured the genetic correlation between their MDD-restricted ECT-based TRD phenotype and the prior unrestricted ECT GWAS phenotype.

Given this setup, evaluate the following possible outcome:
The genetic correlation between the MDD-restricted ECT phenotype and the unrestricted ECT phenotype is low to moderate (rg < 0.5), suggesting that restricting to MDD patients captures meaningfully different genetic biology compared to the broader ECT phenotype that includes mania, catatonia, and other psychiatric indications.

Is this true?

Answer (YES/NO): YES